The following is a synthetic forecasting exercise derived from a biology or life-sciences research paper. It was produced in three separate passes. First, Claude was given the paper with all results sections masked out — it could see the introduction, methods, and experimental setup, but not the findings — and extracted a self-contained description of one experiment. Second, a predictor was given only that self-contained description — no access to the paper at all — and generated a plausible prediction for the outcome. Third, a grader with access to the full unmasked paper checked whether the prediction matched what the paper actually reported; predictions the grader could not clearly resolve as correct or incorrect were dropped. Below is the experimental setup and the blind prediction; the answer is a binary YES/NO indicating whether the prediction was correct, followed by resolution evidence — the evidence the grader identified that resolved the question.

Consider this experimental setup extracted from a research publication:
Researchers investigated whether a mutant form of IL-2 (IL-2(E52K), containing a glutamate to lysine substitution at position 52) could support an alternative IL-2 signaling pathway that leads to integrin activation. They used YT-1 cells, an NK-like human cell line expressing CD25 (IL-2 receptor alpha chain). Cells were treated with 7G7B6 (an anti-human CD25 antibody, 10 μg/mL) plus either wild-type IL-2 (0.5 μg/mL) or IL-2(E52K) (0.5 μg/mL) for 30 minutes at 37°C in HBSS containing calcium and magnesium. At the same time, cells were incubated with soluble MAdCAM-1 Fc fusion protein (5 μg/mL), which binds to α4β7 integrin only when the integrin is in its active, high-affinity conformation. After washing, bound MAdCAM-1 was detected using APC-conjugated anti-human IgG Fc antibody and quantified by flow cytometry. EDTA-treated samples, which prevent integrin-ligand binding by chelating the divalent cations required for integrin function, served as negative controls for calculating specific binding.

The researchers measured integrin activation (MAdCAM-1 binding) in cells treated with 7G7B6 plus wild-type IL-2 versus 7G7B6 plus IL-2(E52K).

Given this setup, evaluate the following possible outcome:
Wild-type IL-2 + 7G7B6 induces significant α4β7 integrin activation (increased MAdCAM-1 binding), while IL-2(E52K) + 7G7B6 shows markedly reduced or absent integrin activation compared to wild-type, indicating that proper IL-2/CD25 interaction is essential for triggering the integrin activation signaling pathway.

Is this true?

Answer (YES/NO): NO